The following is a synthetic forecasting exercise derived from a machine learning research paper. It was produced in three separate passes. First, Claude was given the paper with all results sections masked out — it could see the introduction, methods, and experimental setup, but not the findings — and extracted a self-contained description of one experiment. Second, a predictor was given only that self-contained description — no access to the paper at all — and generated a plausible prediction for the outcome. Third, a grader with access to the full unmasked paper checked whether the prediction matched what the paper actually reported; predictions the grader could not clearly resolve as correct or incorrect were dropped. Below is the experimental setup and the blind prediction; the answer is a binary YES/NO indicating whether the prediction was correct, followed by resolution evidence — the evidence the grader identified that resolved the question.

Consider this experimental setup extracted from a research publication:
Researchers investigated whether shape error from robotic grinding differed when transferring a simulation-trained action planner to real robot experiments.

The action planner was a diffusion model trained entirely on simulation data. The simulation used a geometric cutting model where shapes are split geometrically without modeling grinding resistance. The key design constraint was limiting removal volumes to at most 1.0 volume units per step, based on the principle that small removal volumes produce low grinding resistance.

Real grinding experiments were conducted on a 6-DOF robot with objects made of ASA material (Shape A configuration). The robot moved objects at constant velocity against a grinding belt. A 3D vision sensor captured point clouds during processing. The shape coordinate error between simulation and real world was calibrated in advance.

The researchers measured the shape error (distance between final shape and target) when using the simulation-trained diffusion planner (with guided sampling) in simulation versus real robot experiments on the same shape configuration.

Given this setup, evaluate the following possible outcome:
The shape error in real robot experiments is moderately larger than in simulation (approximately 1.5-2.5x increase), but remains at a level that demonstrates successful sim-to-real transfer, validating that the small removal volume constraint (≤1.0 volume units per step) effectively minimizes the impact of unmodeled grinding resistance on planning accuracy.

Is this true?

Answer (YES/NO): NO